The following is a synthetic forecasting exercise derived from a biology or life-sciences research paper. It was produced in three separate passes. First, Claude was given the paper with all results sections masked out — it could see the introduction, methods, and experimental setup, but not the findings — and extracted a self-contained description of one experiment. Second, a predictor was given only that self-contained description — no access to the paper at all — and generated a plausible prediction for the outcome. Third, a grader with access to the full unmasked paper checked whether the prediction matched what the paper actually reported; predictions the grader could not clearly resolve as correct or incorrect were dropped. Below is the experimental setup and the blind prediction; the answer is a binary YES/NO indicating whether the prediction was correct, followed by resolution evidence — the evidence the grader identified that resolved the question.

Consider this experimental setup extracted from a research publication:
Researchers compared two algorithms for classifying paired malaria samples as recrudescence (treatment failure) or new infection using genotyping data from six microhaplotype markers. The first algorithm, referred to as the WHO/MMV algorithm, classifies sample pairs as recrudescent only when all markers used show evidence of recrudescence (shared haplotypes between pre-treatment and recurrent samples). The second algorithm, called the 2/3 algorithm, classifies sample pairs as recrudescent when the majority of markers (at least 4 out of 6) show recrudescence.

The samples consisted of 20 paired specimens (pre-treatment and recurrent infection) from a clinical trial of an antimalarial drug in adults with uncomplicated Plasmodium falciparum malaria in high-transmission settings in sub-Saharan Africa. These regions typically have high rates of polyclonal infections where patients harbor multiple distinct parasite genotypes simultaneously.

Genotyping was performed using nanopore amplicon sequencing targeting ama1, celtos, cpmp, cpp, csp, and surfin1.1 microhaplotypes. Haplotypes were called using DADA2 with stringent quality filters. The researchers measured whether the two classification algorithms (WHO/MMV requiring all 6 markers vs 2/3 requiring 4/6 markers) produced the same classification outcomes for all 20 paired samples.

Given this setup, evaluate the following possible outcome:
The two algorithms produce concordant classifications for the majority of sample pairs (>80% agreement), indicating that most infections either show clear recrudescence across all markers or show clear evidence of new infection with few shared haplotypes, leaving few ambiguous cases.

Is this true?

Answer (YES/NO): YES